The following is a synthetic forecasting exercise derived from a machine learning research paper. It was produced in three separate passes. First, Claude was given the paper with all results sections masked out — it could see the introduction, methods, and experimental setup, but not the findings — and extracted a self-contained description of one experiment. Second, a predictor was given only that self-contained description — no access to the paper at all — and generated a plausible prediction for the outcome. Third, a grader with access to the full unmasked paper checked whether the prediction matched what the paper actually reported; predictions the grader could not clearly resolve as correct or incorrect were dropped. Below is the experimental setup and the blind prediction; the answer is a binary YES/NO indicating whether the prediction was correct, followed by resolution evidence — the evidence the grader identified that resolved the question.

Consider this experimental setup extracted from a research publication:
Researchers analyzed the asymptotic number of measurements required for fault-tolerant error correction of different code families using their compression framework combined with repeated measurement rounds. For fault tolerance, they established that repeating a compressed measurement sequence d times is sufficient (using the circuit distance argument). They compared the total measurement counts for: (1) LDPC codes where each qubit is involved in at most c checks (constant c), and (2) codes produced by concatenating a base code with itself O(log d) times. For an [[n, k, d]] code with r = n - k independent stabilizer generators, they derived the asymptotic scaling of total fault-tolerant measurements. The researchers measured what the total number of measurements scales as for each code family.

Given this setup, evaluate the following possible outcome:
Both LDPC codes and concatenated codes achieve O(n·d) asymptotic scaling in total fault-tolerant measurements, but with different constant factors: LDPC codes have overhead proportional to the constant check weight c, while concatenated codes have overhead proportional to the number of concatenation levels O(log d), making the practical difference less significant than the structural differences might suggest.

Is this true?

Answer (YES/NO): NO